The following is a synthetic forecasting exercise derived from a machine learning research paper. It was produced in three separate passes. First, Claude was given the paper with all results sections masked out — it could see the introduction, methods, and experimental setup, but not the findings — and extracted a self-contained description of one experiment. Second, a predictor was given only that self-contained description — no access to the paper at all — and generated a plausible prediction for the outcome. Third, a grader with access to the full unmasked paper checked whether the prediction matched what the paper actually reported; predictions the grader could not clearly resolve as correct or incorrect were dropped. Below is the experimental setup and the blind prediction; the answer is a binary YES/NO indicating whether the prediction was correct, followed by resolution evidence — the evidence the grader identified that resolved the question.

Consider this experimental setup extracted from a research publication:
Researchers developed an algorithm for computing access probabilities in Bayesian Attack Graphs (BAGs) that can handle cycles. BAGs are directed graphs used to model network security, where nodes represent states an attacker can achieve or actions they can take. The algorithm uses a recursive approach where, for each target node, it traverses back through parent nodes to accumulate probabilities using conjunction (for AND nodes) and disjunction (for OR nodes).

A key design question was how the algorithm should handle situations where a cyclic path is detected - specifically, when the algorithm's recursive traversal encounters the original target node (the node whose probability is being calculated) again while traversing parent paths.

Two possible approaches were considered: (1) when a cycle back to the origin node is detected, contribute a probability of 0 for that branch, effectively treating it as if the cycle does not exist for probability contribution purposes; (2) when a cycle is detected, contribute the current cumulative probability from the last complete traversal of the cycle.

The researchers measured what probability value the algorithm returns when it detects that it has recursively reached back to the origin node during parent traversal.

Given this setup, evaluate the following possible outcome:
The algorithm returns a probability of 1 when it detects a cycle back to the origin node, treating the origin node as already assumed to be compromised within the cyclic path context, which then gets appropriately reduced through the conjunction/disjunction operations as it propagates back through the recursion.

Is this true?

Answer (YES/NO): NO